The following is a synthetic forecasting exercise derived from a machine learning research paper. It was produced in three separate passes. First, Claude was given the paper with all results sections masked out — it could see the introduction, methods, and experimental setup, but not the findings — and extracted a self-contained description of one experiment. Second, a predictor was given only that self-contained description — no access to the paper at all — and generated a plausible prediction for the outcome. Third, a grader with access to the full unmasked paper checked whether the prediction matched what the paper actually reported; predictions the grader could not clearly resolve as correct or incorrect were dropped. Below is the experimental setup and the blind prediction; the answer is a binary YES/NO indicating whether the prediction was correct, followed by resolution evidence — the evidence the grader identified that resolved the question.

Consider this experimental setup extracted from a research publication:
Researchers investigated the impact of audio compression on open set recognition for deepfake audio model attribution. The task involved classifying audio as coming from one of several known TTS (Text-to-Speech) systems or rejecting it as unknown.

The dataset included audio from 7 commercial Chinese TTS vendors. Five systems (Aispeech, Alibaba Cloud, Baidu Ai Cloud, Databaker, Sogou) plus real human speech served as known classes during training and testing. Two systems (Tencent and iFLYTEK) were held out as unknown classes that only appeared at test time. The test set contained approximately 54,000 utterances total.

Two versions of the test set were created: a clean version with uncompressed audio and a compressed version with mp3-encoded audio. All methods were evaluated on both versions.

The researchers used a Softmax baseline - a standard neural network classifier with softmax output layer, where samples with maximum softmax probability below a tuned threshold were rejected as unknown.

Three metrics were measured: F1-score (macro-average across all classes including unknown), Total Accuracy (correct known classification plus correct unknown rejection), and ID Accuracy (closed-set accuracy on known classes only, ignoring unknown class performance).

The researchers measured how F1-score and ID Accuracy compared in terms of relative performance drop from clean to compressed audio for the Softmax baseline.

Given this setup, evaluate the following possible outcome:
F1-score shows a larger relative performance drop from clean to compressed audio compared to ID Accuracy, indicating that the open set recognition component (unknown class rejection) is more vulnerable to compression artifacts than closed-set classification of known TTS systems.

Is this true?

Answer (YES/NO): YES